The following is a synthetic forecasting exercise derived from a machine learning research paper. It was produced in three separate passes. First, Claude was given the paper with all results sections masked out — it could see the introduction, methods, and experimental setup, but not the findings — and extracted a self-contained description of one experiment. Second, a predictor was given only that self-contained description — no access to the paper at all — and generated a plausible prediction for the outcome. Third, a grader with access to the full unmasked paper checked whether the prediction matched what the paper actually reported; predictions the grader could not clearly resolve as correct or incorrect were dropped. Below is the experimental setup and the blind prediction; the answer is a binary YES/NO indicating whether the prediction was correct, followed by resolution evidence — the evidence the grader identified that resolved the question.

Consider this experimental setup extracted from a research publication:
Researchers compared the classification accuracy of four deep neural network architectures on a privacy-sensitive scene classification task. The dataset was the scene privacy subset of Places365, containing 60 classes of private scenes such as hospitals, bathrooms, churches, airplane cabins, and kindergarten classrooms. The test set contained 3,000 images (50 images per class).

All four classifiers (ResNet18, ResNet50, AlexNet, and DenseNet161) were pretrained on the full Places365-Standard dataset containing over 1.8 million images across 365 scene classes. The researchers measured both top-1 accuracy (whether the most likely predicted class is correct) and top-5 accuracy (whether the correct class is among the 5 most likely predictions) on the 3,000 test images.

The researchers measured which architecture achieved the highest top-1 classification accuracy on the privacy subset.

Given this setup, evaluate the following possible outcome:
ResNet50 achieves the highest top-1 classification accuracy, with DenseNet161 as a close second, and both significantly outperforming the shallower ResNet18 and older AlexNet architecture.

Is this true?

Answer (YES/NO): NO